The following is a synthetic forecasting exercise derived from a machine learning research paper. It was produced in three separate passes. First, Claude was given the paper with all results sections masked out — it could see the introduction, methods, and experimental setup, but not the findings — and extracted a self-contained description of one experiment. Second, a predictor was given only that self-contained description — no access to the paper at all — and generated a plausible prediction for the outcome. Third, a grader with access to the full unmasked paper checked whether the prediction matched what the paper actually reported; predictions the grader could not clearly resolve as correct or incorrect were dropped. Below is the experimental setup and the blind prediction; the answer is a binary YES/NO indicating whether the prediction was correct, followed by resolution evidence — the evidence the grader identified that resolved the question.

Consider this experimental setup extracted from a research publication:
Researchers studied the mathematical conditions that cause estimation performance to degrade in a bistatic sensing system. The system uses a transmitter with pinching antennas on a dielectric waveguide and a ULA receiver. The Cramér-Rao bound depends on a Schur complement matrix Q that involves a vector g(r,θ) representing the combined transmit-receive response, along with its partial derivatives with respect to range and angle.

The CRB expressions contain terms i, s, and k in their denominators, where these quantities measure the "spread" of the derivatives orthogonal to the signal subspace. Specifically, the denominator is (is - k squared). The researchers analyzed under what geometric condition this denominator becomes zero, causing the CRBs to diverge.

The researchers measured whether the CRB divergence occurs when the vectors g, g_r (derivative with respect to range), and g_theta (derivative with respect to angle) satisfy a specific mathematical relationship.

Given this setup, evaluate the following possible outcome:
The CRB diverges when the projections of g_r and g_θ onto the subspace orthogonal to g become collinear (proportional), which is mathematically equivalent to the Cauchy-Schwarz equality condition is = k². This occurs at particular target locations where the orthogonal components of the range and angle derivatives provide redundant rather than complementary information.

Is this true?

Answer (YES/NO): YES